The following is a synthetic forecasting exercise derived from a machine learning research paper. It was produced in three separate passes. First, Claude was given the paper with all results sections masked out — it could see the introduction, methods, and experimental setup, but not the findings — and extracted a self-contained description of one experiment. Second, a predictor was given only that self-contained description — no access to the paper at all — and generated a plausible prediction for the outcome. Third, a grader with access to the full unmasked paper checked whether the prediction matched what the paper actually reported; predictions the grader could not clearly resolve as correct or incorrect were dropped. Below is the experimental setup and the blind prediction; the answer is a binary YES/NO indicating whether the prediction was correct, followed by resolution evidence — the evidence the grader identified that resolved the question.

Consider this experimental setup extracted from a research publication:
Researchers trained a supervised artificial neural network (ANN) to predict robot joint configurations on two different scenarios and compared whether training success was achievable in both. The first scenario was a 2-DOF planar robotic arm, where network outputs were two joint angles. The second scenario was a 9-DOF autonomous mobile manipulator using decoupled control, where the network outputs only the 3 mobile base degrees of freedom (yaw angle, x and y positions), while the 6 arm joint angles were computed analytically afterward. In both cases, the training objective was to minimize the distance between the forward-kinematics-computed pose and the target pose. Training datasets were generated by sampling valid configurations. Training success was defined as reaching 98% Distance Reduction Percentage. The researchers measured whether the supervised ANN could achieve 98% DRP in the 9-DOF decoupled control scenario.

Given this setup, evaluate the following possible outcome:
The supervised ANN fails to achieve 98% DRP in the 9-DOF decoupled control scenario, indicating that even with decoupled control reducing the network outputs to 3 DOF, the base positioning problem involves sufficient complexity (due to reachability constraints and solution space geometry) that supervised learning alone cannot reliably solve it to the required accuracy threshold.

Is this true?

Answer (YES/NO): YES